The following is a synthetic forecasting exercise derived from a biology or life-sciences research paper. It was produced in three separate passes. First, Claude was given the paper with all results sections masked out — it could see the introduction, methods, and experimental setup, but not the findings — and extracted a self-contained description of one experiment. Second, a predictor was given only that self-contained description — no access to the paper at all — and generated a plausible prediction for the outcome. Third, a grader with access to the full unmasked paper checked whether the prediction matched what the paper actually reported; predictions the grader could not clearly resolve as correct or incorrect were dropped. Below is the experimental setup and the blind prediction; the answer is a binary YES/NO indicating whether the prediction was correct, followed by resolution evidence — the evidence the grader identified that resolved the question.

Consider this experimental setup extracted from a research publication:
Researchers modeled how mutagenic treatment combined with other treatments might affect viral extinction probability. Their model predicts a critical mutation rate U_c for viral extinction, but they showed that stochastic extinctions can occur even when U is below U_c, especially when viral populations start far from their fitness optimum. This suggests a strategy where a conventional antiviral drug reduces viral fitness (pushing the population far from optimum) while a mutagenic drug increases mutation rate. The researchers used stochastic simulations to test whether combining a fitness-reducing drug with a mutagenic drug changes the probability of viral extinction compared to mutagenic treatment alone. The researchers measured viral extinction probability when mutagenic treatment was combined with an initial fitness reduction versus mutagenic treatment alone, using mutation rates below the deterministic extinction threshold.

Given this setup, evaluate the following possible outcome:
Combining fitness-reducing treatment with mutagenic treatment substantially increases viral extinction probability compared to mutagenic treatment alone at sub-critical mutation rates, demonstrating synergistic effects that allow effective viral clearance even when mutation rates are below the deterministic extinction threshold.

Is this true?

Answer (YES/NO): YES